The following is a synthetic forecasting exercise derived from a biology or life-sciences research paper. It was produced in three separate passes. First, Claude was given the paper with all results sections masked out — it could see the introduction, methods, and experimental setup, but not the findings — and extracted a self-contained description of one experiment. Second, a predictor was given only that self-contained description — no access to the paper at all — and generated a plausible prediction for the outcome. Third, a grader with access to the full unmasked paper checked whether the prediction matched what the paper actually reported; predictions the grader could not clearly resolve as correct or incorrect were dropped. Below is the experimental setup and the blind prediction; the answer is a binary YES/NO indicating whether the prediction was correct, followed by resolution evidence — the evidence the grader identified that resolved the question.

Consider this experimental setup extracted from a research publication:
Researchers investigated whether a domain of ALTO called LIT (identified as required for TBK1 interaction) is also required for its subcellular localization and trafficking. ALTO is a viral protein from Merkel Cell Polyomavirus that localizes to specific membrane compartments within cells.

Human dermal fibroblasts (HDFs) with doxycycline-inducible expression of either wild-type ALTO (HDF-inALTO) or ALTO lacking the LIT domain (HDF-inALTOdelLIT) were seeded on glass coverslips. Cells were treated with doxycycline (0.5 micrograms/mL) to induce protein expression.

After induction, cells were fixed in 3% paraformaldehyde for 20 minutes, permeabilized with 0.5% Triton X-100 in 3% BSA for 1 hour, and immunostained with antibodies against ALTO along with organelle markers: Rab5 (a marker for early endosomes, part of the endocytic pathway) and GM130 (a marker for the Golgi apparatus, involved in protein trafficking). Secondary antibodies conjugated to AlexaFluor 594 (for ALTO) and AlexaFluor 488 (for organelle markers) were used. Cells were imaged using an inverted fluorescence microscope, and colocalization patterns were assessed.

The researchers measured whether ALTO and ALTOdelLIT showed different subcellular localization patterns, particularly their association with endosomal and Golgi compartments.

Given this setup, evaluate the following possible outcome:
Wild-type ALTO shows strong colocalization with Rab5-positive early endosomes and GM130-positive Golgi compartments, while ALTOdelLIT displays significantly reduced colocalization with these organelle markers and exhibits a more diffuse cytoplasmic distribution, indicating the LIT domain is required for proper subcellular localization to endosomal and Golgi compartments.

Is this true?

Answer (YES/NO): NO